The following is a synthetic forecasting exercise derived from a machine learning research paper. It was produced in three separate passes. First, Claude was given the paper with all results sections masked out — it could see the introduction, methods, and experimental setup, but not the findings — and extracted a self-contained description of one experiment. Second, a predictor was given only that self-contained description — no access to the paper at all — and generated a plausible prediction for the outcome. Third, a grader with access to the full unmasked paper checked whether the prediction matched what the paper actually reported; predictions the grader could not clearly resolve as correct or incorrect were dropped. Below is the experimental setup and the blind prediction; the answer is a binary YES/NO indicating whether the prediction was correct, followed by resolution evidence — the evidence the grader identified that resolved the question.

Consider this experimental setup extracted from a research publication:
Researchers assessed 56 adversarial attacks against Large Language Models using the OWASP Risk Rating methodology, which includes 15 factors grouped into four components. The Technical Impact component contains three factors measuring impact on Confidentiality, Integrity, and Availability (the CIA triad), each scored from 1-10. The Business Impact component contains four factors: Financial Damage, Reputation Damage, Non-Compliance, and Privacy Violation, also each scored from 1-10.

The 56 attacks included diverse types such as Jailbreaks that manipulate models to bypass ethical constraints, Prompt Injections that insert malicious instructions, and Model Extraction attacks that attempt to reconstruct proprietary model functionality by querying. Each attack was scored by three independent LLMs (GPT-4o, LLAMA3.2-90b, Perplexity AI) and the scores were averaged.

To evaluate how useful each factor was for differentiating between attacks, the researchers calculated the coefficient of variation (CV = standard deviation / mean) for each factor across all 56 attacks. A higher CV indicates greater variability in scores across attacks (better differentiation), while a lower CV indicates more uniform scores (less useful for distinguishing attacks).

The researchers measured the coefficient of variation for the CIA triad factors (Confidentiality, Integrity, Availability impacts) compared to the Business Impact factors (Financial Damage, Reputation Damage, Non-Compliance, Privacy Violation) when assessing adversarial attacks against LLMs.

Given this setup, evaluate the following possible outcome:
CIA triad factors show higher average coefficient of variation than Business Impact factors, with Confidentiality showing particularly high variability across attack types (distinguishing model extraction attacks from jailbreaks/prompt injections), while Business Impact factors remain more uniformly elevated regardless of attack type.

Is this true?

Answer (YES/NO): NO